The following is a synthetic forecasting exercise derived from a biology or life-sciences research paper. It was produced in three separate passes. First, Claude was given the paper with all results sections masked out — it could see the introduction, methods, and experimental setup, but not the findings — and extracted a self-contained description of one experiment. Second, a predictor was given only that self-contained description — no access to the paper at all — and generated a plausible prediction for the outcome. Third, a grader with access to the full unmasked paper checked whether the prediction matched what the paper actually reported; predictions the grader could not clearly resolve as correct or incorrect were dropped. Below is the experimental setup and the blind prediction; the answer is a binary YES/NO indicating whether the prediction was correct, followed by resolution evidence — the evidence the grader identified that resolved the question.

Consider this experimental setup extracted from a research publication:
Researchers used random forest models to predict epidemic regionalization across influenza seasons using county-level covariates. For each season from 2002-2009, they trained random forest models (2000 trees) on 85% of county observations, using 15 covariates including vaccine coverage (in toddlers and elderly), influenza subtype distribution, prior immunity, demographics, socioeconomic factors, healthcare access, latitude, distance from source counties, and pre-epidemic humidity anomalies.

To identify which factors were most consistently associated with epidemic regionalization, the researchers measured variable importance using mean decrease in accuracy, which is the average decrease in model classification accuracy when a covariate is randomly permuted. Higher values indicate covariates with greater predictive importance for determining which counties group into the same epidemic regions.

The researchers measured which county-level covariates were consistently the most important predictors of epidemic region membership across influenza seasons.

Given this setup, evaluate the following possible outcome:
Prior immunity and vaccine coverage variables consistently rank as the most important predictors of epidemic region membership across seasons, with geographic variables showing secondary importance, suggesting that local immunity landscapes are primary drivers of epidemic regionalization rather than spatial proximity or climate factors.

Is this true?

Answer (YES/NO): NO